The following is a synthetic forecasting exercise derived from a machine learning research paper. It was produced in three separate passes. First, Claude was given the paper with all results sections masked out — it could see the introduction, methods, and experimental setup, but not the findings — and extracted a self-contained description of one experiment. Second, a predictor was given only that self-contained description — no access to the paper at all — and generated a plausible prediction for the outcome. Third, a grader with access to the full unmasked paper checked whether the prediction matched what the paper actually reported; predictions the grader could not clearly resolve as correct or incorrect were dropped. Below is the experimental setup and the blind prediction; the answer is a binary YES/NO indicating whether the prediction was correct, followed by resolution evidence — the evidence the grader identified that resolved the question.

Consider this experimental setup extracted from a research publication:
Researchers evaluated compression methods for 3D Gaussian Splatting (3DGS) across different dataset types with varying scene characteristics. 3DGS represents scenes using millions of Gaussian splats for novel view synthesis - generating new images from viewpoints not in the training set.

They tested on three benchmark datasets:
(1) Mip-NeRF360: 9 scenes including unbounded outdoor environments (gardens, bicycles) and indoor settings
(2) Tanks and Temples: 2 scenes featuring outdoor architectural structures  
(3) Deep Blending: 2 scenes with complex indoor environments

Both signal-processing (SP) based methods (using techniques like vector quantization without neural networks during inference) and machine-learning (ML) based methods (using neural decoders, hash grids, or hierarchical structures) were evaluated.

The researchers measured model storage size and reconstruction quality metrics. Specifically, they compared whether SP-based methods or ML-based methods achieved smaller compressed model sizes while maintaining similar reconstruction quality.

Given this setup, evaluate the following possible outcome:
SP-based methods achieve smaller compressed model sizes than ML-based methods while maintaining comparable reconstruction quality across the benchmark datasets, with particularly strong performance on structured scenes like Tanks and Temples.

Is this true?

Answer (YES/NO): NO